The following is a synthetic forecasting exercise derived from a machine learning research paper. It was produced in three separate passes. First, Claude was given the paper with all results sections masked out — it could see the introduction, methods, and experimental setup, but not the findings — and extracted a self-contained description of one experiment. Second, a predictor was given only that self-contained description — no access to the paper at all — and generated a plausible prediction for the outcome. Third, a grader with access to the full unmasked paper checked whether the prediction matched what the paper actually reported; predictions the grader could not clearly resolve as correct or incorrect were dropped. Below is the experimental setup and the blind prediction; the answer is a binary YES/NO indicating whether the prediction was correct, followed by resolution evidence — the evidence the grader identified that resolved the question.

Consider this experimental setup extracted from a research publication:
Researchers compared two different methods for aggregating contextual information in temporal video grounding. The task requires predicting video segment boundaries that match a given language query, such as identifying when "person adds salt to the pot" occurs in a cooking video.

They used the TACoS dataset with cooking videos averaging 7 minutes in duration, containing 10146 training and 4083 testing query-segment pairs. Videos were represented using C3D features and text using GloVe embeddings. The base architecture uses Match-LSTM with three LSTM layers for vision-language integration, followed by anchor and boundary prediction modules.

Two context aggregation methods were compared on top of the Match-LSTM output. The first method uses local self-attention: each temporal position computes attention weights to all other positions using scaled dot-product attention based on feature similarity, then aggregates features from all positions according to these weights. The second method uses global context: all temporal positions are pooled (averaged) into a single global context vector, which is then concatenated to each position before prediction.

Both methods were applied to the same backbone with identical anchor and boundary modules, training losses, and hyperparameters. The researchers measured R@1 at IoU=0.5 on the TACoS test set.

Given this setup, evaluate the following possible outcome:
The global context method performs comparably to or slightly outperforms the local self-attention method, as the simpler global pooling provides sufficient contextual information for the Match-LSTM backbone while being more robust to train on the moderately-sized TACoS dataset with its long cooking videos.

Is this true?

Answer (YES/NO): NO